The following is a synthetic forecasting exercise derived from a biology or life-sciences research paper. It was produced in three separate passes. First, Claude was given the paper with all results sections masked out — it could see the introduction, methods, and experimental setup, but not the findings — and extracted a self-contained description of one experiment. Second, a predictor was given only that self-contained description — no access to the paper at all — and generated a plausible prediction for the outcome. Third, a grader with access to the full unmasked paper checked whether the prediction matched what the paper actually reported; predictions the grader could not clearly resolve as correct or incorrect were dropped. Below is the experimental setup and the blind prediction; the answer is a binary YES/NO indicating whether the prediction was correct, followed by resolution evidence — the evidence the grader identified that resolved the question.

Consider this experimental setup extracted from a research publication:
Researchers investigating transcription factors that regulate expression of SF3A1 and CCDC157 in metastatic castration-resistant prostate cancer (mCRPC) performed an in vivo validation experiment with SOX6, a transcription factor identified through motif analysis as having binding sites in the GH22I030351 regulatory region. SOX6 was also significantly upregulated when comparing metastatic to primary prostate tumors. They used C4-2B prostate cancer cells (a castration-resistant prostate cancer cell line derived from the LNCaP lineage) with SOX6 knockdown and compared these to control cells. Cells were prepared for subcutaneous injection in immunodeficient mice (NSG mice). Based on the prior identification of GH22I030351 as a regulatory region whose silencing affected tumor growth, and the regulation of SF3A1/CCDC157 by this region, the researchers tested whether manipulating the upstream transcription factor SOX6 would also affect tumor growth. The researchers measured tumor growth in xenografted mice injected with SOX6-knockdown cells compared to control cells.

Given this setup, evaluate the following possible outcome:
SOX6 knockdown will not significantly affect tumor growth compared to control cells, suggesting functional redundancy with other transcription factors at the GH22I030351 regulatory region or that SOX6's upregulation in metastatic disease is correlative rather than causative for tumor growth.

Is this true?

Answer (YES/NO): NO